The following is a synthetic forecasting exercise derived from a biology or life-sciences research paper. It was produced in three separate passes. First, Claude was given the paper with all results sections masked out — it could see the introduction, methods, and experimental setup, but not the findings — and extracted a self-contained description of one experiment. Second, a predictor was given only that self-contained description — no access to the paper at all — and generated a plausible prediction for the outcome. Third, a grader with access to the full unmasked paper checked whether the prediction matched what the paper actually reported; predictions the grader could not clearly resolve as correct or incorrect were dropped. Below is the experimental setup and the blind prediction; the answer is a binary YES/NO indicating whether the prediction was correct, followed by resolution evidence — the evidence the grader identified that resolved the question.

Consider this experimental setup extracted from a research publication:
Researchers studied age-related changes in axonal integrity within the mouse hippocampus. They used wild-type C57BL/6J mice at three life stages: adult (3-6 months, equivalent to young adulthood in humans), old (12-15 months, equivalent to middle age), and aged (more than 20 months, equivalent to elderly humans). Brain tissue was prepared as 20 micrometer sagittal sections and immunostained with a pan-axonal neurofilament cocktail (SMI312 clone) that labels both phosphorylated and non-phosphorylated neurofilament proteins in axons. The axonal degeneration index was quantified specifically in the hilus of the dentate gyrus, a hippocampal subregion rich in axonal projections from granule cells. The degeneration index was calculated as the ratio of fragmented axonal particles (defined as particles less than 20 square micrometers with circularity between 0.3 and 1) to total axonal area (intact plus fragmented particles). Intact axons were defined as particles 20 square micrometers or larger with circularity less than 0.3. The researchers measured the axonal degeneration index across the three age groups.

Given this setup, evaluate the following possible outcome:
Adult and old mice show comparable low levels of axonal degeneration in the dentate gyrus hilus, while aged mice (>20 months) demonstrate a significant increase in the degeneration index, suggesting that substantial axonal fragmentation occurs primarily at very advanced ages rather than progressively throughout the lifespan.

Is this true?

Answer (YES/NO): NO